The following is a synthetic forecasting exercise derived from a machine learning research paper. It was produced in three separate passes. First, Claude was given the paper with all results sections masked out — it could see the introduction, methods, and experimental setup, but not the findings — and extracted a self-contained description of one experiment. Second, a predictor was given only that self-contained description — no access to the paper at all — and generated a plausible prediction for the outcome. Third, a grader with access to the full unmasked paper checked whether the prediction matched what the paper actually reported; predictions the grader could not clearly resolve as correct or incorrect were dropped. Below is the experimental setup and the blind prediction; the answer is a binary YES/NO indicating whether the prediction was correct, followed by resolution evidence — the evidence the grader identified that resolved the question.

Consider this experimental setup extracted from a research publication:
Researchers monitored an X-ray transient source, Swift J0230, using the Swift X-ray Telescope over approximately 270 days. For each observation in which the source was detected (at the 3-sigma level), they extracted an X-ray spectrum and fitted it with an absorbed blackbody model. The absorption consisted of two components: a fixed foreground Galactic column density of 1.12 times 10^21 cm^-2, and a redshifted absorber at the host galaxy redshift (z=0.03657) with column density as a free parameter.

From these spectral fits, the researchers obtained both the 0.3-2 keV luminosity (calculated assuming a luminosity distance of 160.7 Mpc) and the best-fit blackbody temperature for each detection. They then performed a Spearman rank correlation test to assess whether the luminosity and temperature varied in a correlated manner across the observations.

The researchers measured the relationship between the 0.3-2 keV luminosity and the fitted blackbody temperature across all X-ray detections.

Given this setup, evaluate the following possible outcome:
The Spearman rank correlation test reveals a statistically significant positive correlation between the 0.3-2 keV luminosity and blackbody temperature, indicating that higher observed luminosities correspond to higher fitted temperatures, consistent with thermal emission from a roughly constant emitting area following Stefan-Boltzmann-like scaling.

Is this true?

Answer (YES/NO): YES